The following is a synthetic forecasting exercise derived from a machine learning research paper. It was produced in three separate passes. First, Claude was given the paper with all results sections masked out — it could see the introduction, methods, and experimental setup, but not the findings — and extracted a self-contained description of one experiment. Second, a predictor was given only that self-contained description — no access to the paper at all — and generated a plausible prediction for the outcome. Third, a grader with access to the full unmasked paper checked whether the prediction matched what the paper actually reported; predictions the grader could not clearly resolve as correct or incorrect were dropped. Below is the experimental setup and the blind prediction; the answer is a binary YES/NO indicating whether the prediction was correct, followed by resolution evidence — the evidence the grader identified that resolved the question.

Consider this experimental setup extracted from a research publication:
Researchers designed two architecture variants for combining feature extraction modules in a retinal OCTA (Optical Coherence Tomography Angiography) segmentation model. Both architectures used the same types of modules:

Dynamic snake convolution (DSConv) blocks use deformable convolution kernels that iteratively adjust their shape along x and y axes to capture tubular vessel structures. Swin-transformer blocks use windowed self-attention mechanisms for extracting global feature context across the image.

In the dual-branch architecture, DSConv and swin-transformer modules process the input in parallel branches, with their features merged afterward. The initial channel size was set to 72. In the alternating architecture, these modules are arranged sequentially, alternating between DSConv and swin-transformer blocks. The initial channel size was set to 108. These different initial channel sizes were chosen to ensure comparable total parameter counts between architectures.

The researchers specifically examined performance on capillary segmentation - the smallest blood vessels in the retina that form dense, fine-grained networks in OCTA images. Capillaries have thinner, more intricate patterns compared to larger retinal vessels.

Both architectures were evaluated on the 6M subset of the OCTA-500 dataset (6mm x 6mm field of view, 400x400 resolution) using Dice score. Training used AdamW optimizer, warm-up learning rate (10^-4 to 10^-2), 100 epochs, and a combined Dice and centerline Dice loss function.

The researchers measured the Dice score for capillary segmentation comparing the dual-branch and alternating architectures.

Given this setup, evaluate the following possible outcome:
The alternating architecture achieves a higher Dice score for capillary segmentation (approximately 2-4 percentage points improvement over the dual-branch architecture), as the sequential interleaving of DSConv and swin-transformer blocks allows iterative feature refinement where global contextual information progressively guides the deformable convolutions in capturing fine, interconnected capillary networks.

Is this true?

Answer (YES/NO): NO